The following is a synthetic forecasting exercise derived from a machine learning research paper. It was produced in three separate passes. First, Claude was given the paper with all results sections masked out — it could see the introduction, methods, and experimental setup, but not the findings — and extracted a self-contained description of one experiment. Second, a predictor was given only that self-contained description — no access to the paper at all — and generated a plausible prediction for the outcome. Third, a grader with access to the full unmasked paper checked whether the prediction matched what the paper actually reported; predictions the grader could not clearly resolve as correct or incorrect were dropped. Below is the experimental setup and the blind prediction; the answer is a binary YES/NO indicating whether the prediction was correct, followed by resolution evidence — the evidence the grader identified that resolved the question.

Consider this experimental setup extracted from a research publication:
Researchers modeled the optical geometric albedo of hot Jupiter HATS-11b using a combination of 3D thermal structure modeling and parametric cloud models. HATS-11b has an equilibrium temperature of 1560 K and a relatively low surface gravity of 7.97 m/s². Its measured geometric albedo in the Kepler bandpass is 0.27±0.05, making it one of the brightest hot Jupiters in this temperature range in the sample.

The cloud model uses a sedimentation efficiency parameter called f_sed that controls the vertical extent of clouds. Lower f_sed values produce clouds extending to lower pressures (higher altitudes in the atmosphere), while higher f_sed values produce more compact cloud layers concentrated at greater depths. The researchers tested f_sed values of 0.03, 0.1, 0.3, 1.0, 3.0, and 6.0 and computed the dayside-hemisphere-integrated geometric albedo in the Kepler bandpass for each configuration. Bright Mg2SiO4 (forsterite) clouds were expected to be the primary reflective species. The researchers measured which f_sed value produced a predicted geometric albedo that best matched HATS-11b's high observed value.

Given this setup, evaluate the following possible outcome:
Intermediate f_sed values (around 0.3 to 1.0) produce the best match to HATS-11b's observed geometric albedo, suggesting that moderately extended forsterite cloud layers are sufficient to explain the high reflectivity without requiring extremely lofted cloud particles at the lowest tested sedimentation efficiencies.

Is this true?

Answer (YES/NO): NO